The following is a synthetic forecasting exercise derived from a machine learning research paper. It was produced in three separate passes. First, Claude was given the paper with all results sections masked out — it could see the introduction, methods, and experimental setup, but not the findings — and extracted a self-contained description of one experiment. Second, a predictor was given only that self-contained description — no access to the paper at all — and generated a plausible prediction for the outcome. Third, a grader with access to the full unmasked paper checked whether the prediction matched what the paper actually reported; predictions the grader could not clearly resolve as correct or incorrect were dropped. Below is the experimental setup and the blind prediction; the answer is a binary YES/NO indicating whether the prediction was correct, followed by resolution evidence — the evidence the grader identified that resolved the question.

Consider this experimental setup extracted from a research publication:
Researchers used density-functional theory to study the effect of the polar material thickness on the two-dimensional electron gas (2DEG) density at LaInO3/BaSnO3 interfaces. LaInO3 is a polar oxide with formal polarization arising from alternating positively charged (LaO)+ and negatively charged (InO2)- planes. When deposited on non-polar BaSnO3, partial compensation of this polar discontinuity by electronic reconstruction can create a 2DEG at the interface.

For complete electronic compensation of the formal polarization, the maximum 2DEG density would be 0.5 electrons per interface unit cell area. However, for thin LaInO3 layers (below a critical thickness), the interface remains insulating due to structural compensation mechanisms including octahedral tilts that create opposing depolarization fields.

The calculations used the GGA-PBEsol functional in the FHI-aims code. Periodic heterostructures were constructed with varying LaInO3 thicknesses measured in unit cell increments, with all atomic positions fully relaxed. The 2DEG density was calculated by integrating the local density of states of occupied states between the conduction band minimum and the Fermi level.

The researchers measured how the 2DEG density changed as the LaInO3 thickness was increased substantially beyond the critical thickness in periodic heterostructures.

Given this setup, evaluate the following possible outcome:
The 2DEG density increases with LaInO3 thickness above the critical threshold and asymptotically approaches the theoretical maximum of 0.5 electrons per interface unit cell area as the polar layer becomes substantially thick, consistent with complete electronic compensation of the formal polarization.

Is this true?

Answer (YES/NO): YES